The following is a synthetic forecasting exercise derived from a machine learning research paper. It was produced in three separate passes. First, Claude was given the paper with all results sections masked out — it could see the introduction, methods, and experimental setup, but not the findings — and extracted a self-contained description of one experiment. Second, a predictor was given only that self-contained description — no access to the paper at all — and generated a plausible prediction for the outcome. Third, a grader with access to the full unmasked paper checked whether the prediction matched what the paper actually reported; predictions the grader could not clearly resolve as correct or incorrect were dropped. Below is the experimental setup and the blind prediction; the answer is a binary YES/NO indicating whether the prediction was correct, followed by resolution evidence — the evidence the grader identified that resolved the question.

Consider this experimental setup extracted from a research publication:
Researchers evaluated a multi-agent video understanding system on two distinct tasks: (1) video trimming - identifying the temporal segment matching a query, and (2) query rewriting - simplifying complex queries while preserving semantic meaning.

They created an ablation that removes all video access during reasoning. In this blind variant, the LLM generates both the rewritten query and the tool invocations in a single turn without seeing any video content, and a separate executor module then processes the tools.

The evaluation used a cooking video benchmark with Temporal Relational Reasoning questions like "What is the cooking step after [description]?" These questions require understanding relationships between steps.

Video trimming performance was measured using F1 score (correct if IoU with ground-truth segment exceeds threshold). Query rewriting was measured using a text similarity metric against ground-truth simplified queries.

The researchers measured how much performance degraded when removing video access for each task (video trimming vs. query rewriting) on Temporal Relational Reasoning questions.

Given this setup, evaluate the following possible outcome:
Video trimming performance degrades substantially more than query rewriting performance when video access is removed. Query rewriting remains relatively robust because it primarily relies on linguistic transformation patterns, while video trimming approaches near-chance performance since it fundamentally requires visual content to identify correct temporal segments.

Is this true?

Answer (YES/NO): YES